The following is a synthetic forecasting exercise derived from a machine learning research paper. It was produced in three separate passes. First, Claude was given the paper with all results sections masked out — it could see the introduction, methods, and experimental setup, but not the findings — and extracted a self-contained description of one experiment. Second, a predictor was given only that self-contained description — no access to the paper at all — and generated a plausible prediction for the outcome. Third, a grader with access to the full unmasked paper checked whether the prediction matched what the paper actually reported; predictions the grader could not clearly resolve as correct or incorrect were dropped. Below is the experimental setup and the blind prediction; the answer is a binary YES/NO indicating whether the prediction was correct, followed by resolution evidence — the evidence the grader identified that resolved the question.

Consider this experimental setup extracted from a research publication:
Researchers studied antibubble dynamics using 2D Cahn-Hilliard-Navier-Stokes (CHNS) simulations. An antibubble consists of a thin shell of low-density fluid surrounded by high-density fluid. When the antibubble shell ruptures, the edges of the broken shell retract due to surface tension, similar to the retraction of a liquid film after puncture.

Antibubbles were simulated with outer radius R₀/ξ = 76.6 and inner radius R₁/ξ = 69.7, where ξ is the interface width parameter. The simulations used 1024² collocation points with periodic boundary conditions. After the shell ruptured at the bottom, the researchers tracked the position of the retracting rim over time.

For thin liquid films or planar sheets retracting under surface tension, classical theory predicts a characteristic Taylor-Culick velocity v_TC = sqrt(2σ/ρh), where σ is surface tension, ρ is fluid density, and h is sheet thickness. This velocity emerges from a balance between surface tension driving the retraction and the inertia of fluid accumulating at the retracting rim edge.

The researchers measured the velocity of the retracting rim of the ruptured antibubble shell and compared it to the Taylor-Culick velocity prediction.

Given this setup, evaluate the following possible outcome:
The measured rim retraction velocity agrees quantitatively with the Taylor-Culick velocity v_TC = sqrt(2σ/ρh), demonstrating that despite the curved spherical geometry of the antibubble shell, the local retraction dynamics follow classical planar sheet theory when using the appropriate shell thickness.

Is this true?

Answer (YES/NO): NO